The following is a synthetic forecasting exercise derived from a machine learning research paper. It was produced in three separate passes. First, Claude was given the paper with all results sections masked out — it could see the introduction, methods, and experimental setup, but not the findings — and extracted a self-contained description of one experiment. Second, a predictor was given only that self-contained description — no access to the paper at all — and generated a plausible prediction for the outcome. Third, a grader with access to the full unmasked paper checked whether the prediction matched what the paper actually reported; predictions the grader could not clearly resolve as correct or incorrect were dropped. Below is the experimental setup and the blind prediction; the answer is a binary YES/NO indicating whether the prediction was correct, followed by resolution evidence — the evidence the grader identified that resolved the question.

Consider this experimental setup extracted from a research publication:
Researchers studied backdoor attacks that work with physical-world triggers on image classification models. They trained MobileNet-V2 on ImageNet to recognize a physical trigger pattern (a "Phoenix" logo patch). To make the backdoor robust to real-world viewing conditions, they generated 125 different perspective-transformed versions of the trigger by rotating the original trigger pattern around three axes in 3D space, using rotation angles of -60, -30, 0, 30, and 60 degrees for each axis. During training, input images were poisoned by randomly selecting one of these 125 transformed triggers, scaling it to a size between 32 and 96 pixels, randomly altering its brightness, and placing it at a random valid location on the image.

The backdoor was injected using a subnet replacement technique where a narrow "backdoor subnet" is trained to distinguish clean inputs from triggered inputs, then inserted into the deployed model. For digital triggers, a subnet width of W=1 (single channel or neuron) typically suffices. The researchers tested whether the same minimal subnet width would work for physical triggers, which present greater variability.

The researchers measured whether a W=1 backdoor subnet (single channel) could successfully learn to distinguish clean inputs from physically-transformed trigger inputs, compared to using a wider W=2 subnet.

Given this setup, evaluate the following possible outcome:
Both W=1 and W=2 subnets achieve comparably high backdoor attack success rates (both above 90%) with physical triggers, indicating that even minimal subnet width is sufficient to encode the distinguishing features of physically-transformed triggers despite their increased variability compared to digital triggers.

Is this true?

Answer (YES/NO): NO